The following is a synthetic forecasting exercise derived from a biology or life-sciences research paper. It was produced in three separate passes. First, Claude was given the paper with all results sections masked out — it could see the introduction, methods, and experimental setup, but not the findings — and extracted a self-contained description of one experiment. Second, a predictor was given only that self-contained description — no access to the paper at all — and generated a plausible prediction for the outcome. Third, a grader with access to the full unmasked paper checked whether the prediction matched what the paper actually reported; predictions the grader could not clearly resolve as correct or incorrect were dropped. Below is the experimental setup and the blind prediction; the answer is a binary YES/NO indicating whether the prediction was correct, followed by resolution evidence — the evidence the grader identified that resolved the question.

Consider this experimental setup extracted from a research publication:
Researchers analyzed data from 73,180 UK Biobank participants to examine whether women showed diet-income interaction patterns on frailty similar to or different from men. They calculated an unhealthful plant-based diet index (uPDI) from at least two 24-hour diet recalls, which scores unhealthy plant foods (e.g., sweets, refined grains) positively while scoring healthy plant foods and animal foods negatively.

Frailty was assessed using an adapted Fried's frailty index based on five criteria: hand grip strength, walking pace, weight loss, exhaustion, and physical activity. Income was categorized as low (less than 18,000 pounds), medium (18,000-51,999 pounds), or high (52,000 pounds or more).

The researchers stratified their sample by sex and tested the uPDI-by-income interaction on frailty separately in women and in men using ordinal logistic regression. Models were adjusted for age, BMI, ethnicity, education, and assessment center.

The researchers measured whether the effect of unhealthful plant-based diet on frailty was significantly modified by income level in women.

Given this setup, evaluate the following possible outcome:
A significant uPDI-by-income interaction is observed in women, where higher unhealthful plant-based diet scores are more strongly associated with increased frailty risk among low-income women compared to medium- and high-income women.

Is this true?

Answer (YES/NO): NO